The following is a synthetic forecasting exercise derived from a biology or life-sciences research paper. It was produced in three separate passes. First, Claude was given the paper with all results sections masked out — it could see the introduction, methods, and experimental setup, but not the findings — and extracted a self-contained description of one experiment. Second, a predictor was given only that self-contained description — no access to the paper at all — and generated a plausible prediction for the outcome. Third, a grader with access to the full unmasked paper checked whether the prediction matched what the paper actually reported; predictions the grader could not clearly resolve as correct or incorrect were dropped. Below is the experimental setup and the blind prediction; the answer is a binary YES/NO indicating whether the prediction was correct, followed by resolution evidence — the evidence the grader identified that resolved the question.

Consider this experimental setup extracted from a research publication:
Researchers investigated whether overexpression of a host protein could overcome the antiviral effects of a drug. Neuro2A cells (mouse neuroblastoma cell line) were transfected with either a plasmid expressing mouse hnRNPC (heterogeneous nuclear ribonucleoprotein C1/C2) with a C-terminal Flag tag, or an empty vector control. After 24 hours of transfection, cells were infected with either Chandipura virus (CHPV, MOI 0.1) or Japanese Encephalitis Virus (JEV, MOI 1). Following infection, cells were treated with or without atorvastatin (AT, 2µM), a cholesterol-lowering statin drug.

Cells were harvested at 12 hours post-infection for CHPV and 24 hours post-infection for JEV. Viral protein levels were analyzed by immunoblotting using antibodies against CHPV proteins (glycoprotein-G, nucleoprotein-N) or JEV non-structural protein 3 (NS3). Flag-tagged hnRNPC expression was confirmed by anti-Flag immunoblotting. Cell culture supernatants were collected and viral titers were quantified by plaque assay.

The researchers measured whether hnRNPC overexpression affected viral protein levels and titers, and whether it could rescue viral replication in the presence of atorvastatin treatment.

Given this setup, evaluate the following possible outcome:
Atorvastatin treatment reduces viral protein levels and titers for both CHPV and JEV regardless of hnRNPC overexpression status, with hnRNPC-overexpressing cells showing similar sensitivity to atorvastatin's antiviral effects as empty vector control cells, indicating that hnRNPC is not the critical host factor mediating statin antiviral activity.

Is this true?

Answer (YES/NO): NO